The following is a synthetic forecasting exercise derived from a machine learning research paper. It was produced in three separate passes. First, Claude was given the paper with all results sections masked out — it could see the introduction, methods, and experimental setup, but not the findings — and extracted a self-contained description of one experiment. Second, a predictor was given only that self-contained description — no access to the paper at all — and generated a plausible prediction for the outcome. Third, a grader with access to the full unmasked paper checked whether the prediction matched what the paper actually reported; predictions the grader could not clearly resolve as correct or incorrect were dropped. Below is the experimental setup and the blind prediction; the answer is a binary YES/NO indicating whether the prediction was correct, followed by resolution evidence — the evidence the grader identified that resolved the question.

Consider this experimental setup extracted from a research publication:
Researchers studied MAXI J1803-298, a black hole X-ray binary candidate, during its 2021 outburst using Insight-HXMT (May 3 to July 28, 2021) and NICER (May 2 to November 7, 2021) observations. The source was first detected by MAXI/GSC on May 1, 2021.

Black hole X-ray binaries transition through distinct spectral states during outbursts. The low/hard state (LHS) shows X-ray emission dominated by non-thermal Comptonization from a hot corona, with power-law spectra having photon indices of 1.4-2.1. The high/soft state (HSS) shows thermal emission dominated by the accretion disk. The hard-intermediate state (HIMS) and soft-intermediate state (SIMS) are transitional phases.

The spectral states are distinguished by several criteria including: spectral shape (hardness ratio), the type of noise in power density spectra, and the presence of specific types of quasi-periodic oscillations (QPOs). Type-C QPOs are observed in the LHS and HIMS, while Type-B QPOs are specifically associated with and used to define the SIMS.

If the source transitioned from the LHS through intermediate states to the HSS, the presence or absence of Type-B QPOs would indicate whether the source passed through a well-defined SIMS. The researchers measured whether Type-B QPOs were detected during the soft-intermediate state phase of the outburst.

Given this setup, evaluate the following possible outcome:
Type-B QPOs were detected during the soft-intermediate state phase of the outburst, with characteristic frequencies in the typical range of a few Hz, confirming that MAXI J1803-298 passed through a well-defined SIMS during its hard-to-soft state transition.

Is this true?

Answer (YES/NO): YES